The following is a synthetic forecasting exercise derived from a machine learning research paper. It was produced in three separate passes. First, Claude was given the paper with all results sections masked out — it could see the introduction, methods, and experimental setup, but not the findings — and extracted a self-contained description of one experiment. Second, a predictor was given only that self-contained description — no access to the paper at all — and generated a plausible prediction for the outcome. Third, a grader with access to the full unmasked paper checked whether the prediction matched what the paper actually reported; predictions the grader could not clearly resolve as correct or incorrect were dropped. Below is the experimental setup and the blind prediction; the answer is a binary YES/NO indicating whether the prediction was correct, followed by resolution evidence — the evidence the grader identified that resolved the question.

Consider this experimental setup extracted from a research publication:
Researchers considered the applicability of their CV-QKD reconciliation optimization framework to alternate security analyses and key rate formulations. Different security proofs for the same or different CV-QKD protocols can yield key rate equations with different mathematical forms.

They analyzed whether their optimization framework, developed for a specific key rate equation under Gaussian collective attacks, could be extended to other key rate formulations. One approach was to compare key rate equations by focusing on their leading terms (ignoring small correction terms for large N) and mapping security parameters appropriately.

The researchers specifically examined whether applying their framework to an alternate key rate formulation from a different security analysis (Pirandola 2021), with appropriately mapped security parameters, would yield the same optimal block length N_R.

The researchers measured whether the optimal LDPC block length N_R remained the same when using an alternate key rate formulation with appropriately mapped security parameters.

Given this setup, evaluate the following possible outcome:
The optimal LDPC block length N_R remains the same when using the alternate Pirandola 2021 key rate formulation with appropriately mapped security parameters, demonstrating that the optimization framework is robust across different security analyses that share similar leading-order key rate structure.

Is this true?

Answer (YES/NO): YES